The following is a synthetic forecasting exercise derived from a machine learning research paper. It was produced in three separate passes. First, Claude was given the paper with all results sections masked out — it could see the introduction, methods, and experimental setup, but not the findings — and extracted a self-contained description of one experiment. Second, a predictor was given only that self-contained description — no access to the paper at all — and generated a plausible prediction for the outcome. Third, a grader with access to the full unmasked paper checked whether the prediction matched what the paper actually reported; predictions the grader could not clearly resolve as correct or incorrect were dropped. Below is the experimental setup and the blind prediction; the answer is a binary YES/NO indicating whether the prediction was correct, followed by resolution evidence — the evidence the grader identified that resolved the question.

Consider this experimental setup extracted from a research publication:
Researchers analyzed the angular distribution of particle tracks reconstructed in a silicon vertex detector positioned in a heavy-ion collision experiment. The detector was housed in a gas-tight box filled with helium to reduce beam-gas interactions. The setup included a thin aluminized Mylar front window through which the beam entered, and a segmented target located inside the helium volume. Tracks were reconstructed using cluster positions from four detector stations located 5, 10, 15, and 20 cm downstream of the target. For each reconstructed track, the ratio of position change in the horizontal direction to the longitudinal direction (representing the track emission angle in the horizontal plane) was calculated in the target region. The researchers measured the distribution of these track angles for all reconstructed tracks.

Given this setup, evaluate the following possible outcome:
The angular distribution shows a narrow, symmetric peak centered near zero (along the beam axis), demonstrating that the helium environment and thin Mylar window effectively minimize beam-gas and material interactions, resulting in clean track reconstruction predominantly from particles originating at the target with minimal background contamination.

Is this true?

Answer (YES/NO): NO